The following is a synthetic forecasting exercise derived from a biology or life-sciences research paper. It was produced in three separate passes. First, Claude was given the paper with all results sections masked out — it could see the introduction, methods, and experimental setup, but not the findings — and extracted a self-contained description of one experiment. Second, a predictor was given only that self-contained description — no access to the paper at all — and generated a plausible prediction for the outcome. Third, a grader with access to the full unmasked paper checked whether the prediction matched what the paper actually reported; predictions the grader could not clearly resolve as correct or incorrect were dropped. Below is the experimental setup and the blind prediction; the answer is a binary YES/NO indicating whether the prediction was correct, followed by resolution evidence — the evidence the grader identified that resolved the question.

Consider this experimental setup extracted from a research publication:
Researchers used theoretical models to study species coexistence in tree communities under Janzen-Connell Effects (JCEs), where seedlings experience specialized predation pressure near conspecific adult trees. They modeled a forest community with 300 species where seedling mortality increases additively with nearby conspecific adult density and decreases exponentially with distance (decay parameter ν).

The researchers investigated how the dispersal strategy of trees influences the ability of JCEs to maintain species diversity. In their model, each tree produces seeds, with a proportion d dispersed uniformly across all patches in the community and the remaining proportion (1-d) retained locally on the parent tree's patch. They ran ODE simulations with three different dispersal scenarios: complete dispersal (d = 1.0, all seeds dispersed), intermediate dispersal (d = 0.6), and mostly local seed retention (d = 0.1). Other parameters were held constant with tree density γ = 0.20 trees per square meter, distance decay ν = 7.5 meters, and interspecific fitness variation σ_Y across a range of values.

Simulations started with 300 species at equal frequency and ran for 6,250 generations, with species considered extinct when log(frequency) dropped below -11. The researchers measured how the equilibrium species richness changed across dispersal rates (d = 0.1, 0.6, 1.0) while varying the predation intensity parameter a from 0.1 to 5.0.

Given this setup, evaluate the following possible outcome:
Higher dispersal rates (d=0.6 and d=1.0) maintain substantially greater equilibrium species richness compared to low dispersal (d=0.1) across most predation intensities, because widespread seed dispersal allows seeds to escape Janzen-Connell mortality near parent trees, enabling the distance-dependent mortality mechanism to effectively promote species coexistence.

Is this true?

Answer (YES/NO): NO